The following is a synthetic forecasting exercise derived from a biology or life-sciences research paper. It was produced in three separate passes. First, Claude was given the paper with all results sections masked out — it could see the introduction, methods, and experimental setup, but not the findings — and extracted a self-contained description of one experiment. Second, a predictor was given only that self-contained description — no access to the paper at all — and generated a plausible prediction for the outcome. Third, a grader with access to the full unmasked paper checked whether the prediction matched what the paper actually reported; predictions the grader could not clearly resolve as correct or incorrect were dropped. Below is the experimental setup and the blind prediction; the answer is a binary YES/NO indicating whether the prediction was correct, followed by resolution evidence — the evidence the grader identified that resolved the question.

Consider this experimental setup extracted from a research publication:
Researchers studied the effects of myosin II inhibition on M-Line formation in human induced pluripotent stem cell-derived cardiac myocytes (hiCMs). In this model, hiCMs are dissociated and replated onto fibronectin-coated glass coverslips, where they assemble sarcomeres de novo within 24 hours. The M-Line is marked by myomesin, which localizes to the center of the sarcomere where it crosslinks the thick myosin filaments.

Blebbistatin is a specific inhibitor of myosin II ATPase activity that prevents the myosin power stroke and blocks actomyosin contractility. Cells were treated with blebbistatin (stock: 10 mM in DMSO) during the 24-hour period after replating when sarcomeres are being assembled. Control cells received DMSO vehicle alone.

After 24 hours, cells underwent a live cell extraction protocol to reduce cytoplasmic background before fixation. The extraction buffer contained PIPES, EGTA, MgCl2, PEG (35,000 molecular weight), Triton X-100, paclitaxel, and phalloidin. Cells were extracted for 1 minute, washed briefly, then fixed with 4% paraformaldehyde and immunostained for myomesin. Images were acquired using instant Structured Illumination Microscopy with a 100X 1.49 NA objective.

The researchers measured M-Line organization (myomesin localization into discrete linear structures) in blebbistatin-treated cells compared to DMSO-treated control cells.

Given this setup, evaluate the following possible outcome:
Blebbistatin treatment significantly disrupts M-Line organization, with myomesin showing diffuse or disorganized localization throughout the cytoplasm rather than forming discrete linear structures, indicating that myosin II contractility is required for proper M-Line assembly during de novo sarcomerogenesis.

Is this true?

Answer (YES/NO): NO